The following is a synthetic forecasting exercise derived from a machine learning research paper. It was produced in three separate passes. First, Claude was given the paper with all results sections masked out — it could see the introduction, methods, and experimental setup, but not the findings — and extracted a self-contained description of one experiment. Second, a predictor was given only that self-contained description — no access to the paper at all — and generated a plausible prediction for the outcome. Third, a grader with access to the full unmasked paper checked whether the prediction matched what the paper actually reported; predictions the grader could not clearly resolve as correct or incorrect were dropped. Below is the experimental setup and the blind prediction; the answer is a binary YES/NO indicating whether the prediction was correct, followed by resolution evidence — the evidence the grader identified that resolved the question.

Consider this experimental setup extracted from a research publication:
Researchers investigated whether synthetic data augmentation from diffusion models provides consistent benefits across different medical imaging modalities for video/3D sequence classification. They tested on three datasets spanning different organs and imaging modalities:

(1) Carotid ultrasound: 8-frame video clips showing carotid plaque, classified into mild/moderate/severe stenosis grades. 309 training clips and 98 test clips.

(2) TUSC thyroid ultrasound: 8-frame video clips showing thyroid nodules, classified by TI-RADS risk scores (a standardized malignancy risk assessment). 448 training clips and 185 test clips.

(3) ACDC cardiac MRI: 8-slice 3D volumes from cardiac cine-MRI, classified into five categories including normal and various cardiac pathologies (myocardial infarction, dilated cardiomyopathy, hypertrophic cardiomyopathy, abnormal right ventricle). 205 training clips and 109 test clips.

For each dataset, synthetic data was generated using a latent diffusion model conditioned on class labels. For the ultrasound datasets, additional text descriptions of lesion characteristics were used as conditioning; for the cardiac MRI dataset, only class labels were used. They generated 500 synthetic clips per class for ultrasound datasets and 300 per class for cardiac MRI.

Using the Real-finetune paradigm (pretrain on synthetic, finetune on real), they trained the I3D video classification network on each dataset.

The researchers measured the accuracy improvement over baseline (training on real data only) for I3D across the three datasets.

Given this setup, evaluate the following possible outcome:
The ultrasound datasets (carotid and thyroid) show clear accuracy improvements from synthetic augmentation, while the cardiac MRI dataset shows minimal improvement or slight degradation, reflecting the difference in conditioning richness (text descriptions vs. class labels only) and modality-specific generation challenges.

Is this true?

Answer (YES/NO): NO